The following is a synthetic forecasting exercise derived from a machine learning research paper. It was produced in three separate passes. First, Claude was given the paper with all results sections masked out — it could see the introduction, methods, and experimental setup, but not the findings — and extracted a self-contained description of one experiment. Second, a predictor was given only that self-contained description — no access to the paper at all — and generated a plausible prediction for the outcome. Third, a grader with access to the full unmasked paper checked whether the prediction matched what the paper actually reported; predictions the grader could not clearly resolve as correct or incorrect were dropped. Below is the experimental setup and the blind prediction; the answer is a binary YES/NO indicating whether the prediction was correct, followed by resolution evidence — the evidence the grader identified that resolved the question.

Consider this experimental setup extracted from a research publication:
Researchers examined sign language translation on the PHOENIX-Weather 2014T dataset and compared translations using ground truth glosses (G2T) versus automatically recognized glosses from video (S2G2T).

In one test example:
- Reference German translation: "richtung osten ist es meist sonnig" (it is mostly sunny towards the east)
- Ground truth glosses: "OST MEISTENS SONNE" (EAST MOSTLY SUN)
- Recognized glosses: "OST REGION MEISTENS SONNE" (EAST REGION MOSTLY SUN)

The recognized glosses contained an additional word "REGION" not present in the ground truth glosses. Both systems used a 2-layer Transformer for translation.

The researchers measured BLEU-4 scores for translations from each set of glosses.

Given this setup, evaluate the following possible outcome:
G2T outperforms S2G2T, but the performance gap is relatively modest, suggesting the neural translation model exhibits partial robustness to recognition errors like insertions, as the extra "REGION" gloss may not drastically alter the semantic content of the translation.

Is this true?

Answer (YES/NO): NO